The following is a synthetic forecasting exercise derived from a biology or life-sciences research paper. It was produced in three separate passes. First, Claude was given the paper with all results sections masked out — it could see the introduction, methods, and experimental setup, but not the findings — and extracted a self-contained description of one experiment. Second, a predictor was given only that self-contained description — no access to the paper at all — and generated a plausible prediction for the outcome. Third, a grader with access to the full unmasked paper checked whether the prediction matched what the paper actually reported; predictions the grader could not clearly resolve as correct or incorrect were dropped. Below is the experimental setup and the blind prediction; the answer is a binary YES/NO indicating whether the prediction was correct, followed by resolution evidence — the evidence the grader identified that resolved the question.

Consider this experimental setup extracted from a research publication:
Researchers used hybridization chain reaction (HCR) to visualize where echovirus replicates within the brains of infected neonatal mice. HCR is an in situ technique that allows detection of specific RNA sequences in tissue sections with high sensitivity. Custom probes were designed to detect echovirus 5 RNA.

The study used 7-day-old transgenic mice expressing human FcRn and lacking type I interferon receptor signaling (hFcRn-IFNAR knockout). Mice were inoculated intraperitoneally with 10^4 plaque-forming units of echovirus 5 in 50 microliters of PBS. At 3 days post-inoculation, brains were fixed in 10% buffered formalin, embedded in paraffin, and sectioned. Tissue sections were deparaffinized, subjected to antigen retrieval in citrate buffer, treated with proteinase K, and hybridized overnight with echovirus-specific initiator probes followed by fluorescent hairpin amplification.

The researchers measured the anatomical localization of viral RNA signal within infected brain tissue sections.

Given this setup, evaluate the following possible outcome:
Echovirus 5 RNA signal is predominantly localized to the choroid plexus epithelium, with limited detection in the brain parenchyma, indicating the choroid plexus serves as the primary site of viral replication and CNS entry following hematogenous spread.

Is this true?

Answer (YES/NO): NO